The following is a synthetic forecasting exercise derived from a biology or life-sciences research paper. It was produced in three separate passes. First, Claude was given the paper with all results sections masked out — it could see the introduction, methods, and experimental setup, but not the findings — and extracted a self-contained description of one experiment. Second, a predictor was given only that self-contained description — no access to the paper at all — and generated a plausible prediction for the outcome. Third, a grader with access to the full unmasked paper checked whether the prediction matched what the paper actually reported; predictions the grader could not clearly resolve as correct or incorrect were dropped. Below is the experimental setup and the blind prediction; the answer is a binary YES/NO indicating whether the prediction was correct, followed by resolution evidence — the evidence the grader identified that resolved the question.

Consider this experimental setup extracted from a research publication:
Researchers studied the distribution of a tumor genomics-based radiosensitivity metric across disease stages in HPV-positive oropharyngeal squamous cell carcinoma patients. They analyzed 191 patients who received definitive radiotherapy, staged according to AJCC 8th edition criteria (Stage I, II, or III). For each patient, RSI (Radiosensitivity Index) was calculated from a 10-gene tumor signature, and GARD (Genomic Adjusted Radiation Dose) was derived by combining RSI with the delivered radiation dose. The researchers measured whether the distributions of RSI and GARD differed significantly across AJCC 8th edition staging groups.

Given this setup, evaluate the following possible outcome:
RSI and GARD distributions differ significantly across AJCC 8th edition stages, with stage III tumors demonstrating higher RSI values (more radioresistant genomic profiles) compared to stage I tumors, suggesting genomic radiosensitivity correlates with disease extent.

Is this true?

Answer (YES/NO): NO